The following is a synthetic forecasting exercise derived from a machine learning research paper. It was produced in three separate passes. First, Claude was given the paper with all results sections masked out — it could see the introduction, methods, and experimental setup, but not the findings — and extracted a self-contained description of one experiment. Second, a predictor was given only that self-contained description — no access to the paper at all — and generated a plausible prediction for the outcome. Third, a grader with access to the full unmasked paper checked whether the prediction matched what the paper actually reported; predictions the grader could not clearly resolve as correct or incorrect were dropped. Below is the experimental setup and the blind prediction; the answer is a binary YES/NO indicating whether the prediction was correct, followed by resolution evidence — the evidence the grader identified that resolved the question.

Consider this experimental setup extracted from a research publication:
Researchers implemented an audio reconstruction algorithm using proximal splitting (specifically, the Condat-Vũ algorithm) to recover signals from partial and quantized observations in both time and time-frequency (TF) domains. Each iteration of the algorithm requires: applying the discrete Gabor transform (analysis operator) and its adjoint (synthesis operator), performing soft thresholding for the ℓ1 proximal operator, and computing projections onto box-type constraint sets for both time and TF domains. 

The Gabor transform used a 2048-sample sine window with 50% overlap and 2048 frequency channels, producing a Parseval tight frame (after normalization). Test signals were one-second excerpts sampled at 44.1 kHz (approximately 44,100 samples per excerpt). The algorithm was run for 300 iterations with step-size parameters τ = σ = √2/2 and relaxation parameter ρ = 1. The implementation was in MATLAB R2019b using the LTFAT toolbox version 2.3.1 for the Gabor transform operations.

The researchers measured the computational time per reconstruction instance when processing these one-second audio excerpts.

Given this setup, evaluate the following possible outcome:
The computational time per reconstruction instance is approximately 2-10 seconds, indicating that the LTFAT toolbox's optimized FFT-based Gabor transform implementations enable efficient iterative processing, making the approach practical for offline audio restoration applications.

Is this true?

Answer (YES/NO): YES